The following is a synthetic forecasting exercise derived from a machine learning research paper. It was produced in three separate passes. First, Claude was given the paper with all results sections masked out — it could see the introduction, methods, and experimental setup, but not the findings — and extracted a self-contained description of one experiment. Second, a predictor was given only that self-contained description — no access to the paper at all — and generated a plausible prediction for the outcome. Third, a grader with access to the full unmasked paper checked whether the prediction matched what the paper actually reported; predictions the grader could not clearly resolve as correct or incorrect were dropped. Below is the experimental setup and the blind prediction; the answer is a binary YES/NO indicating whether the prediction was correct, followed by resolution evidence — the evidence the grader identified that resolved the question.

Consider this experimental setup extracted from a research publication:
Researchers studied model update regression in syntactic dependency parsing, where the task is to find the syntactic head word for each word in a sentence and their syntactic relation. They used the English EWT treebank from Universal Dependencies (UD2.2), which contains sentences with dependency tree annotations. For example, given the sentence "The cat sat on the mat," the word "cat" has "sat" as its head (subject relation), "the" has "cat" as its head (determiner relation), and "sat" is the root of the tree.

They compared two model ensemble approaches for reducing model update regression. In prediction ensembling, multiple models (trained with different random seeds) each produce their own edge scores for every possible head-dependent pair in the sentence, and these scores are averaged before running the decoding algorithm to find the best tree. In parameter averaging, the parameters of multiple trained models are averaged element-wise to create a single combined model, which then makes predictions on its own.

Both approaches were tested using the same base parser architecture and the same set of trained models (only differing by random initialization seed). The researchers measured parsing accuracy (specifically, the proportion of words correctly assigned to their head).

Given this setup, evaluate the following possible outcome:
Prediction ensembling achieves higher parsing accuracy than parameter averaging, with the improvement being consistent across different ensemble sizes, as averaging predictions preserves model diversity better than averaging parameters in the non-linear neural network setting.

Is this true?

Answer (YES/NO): NO